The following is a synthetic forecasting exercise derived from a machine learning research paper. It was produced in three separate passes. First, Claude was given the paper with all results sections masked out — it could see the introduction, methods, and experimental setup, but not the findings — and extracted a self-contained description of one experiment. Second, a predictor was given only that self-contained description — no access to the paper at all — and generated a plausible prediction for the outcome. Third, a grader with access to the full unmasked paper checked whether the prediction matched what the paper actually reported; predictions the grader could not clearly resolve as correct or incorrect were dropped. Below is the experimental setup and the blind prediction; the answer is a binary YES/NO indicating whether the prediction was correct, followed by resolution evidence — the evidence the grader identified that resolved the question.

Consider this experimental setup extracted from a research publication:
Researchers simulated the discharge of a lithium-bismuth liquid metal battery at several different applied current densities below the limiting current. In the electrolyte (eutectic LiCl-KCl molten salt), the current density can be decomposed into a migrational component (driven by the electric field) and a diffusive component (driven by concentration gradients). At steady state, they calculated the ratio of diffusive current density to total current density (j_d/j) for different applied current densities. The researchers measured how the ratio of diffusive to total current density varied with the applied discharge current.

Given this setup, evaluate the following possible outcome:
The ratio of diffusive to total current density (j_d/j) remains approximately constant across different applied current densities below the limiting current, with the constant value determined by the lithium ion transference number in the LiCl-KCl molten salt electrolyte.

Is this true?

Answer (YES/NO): NO